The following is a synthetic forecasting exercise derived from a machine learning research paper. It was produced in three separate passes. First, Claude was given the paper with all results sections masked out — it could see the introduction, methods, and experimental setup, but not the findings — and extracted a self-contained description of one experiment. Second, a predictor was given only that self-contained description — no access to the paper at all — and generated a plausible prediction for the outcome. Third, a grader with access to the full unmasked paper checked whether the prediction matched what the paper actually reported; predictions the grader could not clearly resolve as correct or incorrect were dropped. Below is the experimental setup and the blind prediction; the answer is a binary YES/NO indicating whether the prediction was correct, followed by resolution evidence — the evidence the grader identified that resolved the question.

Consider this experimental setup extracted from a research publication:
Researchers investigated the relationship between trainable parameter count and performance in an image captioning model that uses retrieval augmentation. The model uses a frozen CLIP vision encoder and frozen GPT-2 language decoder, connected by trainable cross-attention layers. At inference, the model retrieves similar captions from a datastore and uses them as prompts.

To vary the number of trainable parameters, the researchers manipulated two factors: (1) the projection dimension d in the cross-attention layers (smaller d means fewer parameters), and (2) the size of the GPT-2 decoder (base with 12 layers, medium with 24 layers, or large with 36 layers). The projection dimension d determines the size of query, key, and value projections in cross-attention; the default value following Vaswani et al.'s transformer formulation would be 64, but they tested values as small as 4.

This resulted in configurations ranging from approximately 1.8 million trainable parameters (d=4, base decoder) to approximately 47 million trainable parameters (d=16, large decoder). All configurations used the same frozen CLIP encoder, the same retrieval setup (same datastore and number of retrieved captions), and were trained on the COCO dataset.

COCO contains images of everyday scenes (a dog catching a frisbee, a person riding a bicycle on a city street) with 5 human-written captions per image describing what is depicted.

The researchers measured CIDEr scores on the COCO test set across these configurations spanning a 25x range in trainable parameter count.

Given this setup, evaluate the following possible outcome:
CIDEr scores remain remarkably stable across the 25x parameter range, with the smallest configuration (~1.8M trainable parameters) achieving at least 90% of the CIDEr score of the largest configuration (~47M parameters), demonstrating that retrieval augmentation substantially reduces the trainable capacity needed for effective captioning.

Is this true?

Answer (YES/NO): YES